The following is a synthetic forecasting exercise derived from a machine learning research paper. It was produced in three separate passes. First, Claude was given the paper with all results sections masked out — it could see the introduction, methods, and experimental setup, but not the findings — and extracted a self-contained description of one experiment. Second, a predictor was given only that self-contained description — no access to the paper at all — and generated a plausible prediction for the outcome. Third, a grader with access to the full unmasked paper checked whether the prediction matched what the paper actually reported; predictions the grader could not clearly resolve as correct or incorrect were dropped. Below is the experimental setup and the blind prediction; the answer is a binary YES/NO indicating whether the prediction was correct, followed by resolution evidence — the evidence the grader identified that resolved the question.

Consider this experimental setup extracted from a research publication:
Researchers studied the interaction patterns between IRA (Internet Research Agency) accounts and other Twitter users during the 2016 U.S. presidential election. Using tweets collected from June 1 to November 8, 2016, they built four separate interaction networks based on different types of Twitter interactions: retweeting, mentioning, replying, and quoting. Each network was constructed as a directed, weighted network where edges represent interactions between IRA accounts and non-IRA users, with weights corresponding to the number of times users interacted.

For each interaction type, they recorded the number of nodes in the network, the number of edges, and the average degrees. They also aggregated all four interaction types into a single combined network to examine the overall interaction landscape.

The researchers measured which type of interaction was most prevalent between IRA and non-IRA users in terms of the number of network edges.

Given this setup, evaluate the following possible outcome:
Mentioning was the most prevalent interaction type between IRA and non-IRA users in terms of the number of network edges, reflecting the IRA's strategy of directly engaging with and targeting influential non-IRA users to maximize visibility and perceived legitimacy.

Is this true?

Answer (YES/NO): NO